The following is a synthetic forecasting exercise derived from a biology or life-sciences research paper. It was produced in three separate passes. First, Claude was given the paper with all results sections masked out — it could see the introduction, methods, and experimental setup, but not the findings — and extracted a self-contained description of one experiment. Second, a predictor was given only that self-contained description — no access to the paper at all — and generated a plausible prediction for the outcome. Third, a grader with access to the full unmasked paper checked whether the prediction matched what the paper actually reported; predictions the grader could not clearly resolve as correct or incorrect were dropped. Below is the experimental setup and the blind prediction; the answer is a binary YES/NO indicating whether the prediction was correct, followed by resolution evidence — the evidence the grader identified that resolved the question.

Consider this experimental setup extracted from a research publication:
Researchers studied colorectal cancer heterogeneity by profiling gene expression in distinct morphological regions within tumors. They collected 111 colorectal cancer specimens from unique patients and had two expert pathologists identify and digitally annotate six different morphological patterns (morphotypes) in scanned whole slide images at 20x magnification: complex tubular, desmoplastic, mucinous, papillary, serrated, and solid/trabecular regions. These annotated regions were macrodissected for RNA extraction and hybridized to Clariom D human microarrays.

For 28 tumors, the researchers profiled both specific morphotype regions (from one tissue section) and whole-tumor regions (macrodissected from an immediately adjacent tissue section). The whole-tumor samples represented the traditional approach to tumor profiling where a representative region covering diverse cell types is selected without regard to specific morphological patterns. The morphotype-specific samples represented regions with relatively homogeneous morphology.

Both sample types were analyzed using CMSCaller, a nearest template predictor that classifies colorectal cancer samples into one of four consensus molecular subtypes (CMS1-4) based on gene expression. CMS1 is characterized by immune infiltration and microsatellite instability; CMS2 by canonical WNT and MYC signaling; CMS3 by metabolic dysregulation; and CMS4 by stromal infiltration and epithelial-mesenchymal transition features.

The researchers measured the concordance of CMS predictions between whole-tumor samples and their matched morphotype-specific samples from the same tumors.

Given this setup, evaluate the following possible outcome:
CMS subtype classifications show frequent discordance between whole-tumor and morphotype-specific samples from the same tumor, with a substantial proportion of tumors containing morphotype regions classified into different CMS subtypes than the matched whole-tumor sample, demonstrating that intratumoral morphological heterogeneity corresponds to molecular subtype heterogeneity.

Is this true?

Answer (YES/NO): YES